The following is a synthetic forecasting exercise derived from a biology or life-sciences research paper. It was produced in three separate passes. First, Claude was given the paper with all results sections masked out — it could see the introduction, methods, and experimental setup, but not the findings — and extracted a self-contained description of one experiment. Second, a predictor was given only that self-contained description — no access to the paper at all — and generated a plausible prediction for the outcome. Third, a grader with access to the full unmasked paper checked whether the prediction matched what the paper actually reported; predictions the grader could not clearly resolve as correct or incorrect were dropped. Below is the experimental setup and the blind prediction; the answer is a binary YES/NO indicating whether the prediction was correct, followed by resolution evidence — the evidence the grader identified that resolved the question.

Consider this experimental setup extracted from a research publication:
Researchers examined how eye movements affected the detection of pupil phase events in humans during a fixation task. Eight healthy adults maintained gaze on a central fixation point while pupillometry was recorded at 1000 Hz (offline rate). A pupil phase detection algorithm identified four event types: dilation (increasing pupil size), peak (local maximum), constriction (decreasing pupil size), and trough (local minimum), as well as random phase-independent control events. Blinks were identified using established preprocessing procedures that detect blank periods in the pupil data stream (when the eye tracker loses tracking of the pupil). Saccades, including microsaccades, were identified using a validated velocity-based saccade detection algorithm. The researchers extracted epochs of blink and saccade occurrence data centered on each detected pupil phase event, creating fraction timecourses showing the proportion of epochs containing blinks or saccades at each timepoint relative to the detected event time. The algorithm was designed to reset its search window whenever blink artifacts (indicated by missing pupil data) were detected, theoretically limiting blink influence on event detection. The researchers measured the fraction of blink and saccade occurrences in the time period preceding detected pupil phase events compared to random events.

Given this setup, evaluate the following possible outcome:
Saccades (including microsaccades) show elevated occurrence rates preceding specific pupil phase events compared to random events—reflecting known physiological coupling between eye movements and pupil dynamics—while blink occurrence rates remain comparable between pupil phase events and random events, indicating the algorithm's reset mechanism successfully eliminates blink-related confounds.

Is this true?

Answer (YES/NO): NO